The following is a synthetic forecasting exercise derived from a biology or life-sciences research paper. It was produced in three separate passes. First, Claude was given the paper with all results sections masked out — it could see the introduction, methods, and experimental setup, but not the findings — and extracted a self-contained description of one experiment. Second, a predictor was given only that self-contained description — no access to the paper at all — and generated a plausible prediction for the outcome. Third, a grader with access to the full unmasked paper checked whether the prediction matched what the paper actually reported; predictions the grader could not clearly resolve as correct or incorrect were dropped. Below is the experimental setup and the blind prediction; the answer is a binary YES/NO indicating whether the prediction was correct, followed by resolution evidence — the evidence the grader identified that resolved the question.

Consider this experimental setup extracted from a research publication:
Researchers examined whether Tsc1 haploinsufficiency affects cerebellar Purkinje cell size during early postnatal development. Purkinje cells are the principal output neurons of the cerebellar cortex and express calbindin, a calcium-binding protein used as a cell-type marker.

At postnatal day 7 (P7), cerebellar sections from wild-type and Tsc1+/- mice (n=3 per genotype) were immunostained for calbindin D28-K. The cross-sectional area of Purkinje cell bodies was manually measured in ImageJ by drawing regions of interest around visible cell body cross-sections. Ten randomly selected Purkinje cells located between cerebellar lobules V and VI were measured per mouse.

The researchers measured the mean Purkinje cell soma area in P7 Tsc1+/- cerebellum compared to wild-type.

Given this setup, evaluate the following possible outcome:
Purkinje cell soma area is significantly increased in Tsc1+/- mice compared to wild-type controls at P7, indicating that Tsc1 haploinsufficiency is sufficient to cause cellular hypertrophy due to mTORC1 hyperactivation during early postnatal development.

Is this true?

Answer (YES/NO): NO